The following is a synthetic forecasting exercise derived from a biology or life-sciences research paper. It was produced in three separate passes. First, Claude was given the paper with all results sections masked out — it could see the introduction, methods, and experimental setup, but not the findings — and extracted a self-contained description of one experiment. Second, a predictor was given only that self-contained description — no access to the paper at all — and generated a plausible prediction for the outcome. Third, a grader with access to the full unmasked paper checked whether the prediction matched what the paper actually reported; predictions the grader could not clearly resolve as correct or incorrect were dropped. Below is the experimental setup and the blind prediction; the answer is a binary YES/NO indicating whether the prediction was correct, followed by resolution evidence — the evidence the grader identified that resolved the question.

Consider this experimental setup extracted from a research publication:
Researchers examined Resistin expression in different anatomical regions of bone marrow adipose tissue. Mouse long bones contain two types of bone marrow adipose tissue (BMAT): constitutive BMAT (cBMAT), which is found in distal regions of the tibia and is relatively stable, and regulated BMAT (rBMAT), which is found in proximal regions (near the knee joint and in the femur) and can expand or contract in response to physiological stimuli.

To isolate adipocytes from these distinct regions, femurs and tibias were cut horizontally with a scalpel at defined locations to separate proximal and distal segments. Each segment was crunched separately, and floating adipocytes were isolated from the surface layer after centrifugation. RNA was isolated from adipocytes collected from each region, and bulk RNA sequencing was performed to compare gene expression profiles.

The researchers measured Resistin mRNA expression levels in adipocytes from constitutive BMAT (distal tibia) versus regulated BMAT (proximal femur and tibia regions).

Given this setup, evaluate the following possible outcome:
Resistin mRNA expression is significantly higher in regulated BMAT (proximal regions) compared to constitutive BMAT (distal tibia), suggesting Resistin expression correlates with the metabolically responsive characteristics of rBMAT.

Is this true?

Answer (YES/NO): YES